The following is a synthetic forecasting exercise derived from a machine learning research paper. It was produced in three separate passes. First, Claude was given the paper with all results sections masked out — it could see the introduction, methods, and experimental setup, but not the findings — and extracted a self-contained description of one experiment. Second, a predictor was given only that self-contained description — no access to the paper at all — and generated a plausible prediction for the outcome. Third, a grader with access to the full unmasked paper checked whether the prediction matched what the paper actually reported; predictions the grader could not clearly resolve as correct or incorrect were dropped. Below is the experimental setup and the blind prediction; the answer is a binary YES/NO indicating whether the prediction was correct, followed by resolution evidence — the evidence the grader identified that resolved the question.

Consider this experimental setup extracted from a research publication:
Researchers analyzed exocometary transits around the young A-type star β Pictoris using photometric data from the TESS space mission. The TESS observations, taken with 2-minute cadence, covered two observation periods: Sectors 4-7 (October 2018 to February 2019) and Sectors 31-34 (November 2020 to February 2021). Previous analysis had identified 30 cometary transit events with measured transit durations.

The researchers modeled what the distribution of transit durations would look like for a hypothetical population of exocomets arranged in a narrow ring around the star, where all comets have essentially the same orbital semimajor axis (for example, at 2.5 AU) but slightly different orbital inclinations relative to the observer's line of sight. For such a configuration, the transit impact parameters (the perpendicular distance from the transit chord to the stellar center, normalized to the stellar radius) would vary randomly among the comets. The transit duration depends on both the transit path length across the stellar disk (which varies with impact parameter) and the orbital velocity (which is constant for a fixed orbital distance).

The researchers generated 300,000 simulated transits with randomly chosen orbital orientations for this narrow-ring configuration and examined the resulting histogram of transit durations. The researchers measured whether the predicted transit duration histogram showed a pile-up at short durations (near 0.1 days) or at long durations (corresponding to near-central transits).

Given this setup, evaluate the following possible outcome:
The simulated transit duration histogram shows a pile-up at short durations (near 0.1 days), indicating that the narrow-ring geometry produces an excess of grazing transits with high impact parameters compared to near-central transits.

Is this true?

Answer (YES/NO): NO